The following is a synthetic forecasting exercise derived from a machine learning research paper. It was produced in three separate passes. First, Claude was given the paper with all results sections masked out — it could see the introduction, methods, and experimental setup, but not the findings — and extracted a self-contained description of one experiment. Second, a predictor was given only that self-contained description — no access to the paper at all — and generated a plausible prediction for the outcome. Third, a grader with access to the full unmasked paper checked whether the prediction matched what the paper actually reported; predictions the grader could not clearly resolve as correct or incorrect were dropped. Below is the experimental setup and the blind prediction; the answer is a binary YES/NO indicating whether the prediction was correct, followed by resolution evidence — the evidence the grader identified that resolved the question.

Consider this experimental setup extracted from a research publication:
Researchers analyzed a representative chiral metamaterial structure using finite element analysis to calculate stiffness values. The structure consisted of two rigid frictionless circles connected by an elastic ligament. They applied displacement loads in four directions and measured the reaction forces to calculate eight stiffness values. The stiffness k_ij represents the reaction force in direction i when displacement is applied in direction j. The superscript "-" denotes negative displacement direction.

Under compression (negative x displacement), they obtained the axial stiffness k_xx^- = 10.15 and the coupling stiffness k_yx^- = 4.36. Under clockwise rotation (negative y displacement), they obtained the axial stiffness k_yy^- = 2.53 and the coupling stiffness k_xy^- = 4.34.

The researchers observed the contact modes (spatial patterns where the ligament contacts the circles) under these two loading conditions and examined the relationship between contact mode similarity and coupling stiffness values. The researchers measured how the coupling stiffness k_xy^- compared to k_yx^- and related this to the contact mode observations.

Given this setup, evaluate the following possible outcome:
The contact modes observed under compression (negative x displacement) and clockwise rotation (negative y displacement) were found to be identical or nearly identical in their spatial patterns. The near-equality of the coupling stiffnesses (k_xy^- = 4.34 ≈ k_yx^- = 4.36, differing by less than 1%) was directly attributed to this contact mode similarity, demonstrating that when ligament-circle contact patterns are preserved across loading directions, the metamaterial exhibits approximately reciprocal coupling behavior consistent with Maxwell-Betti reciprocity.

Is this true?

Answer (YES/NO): YES